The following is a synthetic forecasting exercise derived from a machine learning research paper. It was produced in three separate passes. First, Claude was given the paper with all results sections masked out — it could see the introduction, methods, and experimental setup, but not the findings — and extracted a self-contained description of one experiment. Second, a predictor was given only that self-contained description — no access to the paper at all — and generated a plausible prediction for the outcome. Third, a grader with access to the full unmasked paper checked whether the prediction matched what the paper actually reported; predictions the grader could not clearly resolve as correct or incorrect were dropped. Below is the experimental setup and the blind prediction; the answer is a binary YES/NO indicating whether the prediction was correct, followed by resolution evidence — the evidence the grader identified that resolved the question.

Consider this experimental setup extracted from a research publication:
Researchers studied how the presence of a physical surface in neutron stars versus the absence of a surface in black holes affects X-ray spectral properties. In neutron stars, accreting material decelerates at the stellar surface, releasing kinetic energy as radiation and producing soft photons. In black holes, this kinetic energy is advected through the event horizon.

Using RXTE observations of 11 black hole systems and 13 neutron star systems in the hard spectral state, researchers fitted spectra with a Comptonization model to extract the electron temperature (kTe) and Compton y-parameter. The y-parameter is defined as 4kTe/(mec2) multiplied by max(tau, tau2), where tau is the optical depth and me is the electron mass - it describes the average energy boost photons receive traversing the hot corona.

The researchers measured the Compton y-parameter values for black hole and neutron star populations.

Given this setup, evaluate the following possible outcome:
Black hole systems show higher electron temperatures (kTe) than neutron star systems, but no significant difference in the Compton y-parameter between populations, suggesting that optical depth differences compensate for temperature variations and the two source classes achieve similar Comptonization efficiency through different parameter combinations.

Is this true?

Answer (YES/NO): NO